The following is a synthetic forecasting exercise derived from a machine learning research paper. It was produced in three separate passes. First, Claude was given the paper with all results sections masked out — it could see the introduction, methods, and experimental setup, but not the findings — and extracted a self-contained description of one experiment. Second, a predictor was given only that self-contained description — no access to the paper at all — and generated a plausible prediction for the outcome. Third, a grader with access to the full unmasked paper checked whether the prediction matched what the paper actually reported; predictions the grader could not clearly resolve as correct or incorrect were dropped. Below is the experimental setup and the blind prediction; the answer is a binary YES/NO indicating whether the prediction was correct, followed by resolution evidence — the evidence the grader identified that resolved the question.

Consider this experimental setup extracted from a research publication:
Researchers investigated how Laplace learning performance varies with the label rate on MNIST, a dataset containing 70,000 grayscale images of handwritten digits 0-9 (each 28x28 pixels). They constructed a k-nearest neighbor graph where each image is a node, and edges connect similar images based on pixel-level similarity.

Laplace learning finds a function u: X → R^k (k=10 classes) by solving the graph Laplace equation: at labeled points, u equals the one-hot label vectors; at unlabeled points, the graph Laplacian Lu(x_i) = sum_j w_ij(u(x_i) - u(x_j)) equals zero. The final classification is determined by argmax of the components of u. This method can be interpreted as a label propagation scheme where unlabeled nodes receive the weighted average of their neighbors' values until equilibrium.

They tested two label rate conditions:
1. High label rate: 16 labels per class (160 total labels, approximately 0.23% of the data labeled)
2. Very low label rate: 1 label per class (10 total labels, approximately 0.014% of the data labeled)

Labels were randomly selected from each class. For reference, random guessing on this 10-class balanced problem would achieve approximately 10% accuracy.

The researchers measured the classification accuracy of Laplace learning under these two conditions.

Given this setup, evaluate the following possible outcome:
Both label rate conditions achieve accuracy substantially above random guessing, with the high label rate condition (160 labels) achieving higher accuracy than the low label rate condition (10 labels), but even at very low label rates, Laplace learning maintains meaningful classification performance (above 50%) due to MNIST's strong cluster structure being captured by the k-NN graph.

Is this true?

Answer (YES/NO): NO